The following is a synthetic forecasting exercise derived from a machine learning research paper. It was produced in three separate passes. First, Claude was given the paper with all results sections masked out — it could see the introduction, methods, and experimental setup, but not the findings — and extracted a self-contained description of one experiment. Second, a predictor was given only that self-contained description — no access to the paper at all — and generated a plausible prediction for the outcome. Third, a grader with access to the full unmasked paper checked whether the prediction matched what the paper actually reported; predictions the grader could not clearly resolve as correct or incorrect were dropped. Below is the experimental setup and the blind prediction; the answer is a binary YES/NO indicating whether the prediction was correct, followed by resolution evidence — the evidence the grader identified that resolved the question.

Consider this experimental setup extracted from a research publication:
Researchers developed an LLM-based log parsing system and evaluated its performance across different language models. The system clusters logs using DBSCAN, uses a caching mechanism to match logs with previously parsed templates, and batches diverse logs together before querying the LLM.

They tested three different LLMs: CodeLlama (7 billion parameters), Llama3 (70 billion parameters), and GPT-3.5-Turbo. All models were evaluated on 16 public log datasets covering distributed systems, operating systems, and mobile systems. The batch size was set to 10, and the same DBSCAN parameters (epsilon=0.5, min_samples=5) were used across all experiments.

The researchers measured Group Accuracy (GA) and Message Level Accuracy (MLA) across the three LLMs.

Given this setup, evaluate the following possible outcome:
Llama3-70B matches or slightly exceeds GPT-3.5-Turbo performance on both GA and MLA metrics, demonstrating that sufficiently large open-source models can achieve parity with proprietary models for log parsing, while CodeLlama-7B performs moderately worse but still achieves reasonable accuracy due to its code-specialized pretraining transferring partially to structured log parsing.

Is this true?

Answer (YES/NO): NO